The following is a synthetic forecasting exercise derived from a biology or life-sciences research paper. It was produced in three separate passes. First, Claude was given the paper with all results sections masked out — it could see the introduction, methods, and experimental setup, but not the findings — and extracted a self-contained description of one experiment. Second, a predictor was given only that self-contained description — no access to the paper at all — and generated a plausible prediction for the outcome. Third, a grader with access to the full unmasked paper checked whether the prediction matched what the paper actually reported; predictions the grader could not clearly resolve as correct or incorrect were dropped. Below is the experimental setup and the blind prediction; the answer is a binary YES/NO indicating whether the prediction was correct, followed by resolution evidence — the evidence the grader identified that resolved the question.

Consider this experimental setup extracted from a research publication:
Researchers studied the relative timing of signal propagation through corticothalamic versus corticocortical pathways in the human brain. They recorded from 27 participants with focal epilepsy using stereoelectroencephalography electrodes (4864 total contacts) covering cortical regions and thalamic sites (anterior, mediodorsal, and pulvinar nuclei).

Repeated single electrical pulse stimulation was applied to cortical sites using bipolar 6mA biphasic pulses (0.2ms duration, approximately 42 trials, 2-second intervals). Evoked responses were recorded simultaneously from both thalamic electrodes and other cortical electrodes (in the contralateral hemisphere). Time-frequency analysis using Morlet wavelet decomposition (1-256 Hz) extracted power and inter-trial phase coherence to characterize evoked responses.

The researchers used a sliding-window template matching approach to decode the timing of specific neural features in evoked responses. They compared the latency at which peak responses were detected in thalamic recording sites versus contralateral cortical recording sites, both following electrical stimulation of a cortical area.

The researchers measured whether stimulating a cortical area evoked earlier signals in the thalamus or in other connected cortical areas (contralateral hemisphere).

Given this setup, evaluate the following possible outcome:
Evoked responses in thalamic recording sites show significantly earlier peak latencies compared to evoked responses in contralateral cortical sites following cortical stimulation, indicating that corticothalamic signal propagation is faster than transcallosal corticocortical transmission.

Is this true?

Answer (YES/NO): YES